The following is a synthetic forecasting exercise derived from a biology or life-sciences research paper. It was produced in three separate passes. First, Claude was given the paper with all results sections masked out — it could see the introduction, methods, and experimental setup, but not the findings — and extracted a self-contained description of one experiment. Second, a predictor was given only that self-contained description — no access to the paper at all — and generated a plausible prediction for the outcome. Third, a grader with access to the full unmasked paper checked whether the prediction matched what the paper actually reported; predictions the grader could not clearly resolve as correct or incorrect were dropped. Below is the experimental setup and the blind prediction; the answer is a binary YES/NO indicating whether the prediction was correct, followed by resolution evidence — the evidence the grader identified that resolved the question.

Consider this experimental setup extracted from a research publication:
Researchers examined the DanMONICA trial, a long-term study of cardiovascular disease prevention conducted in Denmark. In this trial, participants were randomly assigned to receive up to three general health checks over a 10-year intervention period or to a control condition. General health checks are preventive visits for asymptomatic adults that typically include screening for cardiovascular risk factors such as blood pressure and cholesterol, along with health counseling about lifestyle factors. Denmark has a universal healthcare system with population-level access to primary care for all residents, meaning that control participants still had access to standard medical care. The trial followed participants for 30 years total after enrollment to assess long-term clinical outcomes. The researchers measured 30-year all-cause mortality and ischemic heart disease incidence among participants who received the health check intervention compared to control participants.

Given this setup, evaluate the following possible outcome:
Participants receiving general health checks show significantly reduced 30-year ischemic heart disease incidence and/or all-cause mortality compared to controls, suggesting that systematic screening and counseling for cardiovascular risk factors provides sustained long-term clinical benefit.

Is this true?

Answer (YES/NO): NO